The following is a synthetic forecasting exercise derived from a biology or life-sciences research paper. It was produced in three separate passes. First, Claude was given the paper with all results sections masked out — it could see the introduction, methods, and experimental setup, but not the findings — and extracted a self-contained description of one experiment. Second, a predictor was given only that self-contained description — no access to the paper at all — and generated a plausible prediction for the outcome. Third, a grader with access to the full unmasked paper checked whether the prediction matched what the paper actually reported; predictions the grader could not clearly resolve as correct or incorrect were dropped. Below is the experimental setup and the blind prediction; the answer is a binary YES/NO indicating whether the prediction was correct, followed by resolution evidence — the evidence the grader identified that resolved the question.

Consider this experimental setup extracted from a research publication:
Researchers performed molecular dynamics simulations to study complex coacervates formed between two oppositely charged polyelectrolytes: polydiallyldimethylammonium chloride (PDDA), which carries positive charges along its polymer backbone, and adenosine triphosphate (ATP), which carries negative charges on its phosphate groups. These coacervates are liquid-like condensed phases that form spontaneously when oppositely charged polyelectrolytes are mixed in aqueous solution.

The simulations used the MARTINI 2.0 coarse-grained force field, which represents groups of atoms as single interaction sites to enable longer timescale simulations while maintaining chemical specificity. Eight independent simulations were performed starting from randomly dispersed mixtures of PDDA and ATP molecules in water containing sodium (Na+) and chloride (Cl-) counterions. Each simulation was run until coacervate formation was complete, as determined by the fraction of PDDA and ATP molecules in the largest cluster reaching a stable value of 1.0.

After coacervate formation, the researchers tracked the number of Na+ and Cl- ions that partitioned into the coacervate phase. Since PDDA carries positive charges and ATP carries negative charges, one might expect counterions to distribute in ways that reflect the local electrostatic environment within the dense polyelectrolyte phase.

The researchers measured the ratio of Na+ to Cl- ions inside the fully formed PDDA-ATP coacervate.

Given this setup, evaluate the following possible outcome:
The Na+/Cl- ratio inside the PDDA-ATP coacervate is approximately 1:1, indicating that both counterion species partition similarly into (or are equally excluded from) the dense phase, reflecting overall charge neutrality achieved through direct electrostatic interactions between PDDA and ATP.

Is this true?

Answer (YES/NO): NO